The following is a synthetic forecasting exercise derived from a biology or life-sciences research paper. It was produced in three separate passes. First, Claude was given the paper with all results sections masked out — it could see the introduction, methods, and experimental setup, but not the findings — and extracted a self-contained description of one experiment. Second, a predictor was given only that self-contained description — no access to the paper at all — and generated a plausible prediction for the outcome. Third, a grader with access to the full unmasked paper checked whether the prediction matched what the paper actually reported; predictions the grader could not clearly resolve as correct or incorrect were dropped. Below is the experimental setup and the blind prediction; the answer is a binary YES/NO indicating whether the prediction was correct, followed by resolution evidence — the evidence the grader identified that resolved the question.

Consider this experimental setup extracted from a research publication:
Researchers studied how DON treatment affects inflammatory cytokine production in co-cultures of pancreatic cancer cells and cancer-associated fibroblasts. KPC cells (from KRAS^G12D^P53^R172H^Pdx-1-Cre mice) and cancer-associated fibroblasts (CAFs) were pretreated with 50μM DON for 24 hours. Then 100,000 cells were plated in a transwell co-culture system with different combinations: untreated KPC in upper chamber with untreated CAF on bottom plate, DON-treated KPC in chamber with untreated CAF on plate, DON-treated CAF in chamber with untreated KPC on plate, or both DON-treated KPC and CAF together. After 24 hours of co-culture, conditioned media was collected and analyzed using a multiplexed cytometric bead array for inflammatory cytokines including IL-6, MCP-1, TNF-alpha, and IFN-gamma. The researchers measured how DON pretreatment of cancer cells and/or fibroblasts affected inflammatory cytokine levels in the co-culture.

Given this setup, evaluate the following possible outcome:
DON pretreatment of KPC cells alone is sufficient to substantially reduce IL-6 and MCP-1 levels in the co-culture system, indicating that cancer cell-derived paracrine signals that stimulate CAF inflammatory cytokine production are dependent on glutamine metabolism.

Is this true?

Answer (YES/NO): NO